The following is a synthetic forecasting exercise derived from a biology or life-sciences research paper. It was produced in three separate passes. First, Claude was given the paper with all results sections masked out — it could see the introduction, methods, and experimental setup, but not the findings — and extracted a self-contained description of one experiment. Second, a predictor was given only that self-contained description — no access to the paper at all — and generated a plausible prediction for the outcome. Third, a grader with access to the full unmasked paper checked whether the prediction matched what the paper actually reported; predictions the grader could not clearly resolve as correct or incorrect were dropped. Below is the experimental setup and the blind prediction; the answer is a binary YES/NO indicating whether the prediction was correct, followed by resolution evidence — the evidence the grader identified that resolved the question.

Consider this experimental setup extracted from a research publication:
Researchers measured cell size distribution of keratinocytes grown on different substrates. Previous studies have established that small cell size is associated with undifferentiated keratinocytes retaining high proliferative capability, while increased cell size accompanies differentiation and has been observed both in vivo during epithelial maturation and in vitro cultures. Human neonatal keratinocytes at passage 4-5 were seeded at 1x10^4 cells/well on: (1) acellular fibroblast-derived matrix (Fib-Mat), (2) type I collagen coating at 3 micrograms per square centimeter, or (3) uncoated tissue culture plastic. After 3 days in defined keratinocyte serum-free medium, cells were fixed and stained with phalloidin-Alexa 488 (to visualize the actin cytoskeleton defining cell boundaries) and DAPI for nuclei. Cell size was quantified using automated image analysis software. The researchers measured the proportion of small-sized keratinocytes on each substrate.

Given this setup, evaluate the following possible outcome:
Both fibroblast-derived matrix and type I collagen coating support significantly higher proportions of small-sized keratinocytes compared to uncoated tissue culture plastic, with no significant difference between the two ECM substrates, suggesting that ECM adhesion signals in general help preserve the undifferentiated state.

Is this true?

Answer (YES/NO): NO